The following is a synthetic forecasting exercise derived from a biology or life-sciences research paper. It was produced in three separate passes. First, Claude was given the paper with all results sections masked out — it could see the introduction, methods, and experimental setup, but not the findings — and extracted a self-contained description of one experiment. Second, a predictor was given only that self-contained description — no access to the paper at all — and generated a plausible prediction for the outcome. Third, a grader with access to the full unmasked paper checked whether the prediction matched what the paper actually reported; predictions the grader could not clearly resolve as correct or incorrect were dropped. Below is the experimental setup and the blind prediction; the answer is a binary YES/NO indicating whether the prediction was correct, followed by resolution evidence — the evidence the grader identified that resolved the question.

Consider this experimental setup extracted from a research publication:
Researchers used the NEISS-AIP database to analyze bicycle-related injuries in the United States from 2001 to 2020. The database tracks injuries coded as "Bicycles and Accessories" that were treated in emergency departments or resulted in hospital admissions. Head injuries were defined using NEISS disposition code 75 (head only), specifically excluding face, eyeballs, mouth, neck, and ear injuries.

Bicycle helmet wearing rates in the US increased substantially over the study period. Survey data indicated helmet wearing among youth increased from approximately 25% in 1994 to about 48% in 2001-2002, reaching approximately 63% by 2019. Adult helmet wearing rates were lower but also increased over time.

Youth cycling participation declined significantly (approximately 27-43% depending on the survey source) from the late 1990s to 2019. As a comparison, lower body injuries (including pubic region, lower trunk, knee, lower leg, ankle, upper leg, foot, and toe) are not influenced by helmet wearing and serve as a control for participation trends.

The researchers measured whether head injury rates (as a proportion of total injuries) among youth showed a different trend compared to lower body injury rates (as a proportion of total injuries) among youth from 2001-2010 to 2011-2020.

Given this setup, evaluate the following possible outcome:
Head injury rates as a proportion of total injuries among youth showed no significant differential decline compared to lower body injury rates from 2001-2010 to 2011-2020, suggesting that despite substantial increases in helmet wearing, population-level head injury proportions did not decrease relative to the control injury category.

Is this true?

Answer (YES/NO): NO